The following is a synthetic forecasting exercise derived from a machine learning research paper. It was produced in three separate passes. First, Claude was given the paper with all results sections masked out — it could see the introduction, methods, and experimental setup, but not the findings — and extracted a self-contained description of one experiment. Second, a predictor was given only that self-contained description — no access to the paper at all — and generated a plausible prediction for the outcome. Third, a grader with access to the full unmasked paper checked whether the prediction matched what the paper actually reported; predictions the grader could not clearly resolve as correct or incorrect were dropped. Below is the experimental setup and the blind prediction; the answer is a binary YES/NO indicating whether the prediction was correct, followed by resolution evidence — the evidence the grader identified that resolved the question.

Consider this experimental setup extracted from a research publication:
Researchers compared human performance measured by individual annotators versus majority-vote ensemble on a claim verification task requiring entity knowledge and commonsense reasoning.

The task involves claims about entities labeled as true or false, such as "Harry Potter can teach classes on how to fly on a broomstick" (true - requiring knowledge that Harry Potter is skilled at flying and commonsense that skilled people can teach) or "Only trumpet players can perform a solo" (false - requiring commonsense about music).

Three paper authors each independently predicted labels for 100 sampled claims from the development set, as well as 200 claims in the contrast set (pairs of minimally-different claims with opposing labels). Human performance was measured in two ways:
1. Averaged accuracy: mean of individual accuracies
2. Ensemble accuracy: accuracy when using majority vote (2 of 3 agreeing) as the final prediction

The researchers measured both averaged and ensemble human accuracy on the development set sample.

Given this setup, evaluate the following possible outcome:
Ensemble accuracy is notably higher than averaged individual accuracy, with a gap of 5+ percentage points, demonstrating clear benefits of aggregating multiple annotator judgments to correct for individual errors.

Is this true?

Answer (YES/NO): NO